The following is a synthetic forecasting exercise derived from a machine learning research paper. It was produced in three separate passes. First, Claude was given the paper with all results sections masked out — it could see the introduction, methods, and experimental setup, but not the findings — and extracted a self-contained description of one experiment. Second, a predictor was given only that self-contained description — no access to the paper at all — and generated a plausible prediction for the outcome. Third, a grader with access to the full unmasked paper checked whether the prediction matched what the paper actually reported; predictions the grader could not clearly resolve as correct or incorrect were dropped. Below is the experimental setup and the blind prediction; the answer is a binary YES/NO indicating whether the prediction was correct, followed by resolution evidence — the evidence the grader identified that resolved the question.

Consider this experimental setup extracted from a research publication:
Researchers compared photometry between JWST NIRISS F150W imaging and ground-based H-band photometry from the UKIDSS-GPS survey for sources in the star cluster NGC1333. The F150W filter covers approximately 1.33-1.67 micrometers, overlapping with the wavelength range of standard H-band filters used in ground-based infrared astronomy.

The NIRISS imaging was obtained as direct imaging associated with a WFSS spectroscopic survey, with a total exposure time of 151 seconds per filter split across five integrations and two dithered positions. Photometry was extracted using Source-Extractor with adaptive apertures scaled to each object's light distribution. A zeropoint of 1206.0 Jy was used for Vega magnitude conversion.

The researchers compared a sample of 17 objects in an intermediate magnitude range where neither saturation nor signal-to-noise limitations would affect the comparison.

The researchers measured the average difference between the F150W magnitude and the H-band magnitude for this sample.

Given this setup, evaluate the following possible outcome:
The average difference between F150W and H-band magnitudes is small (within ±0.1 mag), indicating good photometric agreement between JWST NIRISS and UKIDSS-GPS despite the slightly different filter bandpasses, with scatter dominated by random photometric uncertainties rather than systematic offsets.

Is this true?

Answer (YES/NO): NO